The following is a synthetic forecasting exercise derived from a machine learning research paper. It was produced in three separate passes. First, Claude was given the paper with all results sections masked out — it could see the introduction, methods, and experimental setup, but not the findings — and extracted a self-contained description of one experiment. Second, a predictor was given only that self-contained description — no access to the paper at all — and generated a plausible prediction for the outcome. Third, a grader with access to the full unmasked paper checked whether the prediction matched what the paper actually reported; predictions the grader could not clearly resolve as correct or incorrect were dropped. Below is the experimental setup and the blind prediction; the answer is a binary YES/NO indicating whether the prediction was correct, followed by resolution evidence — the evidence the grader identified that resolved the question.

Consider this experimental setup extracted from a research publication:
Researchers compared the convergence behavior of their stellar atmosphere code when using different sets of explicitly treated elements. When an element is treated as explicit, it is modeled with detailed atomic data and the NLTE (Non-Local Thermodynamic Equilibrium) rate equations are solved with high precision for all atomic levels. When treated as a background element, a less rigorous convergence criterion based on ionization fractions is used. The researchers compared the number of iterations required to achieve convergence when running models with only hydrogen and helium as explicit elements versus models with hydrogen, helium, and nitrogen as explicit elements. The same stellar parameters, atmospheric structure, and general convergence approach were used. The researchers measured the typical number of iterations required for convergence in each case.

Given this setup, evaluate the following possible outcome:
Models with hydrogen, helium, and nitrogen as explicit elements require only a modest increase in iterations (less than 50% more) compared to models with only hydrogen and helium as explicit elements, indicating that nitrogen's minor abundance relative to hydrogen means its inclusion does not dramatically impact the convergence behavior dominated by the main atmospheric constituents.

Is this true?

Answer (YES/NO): NO